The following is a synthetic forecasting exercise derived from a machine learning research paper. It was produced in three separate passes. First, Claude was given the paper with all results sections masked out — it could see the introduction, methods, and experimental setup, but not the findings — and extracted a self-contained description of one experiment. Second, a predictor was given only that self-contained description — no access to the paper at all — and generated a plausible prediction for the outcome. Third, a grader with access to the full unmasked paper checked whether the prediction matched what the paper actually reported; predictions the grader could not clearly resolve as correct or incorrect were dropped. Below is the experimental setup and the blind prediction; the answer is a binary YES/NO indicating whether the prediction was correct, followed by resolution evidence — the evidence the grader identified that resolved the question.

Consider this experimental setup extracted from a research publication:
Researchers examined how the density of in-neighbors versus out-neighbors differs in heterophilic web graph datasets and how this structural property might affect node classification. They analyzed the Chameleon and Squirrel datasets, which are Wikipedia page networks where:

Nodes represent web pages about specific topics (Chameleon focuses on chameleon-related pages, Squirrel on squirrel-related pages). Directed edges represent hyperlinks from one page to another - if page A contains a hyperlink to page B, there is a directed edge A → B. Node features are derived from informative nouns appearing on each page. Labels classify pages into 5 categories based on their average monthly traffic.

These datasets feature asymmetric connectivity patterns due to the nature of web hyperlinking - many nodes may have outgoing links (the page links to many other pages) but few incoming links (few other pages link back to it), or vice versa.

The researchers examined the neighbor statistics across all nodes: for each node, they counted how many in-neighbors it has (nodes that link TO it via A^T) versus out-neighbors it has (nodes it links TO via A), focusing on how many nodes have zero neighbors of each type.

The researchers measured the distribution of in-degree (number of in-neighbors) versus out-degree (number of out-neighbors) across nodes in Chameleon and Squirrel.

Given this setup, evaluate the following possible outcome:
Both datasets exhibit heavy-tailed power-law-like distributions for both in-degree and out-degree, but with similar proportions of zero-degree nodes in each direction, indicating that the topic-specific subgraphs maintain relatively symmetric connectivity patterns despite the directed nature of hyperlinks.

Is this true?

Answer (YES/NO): NO